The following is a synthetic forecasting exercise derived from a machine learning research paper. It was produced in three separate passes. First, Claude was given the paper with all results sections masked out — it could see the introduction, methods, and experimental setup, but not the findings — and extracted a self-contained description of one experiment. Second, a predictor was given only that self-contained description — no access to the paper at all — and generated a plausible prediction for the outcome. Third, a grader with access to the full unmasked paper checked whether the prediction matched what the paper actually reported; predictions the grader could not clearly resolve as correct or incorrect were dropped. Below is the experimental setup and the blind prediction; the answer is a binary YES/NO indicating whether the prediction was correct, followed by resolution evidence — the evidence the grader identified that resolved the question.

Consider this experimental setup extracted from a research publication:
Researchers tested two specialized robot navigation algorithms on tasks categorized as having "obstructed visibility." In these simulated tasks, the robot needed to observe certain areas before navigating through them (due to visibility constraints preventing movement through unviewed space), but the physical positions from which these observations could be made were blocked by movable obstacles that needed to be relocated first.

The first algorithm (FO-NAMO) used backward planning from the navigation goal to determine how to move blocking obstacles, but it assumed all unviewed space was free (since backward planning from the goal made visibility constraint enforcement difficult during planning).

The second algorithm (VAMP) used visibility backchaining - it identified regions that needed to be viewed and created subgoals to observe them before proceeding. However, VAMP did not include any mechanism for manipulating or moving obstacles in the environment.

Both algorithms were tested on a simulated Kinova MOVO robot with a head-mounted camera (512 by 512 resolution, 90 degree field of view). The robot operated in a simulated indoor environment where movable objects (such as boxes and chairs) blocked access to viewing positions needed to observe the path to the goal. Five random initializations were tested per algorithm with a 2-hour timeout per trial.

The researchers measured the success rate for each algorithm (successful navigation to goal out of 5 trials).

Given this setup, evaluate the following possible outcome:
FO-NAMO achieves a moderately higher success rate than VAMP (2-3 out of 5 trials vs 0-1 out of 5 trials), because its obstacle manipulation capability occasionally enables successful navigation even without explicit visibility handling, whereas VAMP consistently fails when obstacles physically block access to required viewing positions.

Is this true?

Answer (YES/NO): NO